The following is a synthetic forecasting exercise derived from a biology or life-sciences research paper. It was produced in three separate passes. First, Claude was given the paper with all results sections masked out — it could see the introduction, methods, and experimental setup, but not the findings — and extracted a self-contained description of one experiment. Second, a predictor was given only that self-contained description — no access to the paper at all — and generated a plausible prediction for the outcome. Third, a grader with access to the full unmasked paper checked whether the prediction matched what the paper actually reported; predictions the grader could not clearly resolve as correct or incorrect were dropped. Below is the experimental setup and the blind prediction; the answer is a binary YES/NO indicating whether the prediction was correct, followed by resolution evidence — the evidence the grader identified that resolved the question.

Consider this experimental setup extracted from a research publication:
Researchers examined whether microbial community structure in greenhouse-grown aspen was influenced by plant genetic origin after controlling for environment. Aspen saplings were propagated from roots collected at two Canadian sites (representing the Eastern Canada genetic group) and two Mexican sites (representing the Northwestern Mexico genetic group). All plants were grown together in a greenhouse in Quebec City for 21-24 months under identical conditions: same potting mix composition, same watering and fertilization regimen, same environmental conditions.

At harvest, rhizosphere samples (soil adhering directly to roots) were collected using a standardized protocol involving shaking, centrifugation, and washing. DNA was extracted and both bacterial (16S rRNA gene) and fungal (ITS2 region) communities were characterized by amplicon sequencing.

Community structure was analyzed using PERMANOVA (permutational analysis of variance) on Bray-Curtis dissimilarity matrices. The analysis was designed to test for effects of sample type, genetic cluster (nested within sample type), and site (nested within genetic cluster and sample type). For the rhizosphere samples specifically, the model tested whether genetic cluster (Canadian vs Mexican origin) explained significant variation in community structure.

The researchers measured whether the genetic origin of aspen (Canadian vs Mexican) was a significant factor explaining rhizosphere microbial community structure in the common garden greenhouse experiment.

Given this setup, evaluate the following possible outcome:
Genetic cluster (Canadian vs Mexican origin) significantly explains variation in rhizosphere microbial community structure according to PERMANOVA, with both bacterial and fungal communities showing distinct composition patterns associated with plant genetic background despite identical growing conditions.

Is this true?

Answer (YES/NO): NO